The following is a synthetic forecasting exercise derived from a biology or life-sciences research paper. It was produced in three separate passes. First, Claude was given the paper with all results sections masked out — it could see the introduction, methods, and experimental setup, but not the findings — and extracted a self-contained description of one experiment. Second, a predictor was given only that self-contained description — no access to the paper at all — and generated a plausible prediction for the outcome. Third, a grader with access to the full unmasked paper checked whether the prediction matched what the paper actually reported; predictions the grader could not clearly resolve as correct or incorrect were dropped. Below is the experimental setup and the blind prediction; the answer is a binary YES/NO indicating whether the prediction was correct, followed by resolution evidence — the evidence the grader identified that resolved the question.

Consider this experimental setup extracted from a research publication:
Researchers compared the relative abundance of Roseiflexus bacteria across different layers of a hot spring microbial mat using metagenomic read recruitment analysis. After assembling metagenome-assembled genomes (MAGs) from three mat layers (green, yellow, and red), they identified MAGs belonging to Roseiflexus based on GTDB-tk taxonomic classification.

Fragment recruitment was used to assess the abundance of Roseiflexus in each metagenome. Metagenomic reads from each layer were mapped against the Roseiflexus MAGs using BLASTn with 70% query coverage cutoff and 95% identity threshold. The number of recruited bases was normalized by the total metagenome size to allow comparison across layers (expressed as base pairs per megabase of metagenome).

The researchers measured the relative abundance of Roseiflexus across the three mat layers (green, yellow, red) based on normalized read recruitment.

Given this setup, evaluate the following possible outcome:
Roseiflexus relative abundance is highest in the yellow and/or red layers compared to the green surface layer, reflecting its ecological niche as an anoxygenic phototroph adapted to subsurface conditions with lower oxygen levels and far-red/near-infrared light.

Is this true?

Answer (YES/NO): YES